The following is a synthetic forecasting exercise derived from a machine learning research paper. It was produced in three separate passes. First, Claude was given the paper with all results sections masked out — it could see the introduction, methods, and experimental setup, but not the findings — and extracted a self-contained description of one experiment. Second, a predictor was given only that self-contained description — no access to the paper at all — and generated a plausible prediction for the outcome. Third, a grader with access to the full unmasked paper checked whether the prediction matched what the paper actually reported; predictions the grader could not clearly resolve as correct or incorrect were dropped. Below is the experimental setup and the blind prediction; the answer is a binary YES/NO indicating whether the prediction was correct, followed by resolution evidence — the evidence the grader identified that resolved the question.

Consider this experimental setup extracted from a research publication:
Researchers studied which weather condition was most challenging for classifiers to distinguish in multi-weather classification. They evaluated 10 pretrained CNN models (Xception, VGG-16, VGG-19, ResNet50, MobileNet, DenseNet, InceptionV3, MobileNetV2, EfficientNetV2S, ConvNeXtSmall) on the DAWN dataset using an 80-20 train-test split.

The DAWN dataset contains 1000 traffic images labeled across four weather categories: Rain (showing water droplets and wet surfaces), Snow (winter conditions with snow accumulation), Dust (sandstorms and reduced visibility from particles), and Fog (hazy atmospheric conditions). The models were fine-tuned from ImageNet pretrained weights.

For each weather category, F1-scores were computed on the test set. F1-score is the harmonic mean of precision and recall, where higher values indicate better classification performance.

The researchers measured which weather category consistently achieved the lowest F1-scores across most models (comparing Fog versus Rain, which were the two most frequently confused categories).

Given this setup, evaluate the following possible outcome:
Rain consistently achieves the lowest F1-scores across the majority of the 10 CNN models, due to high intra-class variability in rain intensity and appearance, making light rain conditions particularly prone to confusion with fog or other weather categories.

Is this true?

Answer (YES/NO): NO